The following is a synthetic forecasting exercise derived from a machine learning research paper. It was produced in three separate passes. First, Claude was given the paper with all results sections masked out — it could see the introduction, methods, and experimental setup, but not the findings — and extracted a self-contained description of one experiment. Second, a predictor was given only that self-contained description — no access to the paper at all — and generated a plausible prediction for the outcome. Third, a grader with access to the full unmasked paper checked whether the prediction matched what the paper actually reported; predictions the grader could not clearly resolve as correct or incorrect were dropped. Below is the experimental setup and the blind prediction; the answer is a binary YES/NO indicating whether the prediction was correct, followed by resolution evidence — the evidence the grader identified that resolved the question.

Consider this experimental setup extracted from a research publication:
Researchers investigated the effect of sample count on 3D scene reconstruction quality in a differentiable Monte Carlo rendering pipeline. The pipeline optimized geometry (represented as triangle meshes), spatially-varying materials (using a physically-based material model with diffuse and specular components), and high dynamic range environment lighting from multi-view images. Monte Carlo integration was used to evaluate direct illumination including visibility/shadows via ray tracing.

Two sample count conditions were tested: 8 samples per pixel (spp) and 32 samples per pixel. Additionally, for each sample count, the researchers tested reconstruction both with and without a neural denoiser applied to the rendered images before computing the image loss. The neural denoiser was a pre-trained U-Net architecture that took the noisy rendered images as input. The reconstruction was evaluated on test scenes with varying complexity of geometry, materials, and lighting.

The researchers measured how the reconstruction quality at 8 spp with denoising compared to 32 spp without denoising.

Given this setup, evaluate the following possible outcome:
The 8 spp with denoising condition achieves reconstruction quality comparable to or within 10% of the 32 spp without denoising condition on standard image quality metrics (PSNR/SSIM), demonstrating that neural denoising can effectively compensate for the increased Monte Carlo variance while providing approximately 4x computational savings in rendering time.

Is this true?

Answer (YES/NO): NO